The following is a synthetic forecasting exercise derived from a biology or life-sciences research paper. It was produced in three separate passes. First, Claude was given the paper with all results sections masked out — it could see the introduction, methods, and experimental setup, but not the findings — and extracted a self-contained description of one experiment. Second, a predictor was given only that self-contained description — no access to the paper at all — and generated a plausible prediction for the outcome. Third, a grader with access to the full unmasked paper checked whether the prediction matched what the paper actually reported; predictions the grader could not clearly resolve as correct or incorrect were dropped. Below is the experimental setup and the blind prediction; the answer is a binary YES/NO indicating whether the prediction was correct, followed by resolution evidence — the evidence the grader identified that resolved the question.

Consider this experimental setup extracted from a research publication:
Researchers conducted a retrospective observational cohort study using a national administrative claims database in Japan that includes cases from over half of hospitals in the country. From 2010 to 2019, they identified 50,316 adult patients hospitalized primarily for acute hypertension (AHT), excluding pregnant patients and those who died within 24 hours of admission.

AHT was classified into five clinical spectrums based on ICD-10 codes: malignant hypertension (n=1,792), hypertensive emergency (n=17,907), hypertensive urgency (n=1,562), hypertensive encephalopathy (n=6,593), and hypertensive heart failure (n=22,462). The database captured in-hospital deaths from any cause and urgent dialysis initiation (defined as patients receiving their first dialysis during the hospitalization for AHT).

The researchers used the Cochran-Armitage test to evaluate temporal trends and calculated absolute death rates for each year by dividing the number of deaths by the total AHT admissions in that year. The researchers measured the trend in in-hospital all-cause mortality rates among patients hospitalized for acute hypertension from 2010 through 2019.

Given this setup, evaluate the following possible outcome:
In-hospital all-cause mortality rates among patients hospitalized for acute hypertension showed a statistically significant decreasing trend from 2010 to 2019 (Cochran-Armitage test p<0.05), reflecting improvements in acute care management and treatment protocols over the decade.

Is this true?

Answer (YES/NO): NO